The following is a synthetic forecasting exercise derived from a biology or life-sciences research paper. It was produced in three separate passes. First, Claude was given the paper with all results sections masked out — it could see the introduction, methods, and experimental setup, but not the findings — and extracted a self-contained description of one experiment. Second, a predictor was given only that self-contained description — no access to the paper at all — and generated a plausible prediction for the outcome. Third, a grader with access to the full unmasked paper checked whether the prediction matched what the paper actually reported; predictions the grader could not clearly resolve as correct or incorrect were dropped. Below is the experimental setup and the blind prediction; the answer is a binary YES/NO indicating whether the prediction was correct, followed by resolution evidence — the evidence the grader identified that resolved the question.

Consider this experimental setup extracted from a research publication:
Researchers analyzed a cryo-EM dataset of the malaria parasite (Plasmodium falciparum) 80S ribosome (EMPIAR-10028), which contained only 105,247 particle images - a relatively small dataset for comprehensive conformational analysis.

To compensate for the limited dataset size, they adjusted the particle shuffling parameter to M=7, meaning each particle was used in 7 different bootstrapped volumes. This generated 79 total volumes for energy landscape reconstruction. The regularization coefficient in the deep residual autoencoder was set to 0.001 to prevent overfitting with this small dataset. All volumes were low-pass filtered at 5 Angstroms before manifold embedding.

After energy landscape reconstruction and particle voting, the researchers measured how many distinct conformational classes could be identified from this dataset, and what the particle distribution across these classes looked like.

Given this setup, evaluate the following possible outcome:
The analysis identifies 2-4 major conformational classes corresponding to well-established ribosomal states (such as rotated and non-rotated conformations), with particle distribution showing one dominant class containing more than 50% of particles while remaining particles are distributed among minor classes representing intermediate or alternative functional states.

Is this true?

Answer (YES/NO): NO